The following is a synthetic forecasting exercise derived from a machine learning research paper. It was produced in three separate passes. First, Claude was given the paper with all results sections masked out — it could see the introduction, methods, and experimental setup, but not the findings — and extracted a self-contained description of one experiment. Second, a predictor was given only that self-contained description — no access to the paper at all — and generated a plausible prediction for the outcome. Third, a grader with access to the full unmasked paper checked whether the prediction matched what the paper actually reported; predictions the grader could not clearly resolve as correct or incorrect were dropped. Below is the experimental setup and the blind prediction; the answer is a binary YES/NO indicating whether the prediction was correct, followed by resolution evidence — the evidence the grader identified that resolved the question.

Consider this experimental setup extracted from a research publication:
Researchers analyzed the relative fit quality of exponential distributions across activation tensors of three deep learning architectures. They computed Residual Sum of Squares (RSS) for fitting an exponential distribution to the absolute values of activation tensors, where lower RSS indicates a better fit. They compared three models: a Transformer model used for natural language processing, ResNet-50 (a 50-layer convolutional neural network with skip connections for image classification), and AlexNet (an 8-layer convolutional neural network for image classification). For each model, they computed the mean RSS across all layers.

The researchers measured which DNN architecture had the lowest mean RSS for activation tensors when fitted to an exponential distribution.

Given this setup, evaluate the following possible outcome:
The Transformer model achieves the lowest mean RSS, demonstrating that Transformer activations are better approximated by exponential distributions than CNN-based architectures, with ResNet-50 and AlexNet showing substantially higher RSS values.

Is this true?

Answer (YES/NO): NO